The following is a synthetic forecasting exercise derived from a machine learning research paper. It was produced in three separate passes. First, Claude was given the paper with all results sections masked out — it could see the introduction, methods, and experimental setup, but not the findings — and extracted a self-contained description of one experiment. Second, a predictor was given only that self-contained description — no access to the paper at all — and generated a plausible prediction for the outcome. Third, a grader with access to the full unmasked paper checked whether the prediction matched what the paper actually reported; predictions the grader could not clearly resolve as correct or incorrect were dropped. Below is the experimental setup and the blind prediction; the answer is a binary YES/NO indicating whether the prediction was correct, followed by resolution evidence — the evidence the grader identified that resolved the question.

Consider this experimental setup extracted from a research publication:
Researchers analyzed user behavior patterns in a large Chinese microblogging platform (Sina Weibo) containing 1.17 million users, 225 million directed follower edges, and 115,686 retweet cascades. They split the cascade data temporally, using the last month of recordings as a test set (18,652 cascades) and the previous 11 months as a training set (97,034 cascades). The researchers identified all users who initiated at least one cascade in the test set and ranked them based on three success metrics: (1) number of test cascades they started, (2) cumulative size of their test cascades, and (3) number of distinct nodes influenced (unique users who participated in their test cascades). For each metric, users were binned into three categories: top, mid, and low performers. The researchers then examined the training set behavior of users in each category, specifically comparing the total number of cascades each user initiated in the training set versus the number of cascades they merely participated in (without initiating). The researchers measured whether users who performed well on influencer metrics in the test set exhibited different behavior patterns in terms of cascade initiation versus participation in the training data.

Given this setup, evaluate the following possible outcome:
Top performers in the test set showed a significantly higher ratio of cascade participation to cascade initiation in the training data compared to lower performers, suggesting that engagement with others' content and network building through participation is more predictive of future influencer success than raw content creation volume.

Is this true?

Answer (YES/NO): NO